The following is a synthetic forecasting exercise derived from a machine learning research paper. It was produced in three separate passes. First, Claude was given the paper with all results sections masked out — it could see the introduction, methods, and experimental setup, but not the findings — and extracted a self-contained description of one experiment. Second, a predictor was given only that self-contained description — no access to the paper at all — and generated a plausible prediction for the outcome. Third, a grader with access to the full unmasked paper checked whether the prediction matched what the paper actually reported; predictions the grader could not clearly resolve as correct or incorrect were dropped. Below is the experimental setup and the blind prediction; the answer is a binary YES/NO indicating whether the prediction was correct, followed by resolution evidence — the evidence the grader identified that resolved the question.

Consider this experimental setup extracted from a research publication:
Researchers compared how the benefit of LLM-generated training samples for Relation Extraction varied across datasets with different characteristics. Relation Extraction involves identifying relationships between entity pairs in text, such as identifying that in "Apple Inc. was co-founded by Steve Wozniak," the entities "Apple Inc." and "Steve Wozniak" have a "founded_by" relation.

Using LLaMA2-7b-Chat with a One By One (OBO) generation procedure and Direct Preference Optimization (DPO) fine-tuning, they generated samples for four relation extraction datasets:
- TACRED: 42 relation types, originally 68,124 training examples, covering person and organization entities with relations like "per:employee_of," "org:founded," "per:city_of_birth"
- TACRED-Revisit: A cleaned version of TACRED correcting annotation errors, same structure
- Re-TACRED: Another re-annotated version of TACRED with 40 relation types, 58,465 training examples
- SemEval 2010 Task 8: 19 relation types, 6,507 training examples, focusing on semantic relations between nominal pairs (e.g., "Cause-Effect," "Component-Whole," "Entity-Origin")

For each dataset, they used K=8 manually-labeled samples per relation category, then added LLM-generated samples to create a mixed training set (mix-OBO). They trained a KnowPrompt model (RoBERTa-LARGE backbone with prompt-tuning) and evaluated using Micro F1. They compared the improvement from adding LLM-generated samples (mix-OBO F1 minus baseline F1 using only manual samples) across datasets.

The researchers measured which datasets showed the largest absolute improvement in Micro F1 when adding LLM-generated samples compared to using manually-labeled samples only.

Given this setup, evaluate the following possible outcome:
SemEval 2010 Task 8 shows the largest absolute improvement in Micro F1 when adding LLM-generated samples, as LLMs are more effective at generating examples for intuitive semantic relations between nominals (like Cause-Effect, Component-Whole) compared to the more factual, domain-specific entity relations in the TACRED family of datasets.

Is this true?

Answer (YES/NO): NO